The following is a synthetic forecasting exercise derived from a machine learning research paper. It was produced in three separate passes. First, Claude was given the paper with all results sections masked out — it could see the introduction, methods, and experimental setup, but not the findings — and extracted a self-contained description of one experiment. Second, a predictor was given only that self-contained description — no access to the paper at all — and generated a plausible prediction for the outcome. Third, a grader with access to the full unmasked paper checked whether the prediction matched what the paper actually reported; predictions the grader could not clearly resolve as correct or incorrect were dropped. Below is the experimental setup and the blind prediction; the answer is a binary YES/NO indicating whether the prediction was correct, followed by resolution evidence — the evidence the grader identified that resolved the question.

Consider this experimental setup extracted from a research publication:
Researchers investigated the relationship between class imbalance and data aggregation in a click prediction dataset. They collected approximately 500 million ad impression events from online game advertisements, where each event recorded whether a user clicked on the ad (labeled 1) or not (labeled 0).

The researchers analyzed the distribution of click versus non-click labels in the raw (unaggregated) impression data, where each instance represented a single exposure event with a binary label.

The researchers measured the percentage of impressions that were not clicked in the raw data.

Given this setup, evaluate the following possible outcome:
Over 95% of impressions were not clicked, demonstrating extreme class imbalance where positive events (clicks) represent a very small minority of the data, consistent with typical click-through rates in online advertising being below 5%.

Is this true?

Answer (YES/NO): YES